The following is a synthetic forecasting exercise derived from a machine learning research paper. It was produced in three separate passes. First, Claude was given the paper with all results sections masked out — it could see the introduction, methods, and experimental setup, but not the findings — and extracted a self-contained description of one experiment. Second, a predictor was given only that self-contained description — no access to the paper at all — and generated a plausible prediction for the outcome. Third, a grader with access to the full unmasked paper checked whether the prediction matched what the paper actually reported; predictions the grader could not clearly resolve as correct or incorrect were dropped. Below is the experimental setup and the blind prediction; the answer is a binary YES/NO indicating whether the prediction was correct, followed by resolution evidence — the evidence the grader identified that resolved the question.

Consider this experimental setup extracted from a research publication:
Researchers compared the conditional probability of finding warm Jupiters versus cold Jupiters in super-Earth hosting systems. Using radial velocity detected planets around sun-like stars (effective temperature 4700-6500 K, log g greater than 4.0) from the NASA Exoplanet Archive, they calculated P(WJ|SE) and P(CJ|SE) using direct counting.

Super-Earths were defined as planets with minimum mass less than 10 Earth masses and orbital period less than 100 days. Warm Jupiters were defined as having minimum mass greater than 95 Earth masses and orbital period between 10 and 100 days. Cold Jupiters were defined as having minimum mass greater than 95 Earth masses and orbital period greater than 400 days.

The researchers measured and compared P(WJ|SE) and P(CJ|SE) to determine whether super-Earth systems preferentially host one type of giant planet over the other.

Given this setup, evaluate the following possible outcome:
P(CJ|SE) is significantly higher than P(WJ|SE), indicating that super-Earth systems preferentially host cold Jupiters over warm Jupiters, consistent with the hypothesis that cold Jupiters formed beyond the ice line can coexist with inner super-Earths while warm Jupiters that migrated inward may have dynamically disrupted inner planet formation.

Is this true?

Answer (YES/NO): NO